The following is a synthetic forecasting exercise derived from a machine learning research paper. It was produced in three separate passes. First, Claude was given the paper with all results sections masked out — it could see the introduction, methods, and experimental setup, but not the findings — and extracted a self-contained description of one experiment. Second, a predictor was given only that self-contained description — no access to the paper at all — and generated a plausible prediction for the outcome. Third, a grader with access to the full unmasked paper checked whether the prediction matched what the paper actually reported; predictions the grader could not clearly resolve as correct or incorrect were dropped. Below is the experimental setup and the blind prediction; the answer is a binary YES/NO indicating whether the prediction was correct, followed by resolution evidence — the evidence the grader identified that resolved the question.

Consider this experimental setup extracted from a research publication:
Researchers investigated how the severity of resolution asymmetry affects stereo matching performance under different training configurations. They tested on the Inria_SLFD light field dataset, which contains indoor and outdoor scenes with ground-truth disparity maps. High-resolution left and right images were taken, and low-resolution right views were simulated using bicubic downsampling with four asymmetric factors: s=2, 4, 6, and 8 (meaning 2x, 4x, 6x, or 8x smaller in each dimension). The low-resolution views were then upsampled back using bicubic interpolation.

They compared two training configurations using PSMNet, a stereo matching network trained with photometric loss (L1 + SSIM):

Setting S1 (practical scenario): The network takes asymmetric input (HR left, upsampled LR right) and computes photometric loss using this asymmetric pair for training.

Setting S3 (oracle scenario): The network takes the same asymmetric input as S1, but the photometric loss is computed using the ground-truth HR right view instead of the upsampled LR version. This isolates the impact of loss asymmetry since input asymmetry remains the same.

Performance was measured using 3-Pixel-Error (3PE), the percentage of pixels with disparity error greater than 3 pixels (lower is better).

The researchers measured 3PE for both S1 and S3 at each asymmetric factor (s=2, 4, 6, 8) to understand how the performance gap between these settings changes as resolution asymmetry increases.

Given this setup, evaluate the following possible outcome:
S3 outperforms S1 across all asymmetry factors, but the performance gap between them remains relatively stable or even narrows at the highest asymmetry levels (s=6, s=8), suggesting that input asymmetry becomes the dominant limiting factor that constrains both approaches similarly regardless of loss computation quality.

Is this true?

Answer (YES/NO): NO